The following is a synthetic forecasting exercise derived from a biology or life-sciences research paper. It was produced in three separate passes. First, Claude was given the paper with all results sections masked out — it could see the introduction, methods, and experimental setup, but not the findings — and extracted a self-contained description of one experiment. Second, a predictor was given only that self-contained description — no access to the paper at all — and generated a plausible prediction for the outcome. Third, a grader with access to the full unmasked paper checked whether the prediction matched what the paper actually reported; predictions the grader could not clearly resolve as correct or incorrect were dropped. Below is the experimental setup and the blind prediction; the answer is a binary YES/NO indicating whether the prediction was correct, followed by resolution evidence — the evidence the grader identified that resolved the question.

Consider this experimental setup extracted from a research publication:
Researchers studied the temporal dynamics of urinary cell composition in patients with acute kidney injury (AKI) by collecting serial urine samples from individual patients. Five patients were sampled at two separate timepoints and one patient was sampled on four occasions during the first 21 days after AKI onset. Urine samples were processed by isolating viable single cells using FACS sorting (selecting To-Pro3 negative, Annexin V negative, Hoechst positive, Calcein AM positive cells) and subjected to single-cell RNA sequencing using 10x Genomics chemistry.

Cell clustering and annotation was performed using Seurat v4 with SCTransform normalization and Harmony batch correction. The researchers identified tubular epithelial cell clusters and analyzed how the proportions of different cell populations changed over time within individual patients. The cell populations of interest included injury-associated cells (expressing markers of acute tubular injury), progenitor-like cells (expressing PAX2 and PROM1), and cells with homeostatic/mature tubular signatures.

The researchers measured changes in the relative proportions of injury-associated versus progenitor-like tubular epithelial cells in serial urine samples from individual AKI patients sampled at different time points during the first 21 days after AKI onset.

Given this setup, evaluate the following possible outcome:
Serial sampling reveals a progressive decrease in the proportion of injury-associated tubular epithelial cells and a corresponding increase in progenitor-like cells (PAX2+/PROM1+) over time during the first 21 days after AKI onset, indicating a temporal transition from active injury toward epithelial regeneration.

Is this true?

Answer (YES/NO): NO